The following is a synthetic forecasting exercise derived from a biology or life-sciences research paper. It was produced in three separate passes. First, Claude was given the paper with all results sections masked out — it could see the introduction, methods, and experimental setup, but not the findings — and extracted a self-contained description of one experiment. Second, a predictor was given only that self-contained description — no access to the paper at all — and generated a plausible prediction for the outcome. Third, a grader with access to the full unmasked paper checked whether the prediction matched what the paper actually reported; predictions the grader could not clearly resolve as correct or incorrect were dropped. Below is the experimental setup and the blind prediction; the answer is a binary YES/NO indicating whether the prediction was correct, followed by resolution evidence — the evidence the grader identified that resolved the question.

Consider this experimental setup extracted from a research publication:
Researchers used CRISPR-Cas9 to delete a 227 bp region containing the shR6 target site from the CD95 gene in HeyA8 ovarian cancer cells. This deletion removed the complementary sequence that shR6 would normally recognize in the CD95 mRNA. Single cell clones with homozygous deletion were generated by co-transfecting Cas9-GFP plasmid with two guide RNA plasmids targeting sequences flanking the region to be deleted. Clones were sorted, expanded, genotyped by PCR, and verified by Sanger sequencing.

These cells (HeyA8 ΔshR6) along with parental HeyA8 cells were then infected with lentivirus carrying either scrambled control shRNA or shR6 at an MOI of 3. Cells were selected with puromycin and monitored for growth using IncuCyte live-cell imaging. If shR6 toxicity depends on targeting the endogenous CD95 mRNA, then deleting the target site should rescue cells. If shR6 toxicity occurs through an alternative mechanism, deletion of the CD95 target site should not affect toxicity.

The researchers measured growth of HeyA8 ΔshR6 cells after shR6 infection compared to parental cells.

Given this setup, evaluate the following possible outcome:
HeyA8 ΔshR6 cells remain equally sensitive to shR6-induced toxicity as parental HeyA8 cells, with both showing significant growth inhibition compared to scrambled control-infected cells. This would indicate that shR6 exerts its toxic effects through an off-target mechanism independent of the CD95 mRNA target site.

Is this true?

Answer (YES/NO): YES